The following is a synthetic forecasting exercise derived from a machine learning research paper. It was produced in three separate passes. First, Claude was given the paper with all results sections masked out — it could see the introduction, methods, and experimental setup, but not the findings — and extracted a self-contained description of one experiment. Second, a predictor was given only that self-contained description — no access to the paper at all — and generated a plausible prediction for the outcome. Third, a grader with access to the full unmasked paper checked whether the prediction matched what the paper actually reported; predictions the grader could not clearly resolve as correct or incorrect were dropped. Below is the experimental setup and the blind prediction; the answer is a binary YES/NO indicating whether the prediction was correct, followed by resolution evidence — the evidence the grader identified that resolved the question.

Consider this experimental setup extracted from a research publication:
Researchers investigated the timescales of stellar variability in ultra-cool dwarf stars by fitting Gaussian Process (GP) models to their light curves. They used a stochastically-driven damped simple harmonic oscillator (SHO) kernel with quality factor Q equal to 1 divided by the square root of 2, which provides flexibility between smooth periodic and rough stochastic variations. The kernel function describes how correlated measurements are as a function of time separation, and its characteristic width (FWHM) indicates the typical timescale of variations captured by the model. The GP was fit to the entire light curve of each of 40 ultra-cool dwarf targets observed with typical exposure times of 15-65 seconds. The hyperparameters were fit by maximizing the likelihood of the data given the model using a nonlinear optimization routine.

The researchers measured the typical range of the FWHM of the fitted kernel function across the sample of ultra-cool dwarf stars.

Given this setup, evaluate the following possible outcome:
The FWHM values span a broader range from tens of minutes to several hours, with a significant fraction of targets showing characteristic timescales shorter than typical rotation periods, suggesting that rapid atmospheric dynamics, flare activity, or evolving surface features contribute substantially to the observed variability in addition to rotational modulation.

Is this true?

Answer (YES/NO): NO